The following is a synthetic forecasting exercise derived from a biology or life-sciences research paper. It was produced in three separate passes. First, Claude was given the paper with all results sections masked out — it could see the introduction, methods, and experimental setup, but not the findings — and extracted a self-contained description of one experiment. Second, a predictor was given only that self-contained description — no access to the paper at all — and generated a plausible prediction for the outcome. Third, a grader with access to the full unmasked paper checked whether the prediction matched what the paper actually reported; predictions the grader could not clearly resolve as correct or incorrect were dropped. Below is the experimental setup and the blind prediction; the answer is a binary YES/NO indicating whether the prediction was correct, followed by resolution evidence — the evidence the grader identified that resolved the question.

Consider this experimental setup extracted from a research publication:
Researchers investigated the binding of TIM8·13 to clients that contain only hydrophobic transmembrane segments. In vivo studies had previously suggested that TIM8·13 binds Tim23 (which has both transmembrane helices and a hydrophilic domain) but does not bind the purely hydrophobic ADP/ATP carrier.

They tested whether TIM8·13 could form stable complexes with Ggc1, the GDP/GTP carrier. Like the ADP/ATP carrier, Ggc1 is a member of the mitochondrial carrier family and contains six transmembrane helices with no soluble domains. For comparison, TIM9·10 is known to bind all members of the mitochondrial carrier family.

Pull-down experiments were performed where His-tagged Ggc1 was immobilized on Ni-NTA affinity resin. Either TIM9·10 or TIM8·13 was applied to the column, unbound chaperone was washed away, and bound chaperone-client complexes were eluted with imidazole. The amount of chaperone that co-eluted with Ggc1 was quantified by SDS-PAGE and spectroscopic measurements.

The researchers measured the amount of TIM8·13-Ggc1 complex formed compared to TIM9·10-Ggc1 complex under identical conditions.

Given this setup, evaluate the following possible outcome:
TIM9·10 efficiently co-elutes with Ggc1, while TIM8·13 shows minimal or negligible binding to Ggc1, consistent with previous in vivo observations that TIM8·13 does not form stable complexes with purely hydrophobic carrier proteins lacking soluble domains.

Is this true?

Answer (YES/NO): NO